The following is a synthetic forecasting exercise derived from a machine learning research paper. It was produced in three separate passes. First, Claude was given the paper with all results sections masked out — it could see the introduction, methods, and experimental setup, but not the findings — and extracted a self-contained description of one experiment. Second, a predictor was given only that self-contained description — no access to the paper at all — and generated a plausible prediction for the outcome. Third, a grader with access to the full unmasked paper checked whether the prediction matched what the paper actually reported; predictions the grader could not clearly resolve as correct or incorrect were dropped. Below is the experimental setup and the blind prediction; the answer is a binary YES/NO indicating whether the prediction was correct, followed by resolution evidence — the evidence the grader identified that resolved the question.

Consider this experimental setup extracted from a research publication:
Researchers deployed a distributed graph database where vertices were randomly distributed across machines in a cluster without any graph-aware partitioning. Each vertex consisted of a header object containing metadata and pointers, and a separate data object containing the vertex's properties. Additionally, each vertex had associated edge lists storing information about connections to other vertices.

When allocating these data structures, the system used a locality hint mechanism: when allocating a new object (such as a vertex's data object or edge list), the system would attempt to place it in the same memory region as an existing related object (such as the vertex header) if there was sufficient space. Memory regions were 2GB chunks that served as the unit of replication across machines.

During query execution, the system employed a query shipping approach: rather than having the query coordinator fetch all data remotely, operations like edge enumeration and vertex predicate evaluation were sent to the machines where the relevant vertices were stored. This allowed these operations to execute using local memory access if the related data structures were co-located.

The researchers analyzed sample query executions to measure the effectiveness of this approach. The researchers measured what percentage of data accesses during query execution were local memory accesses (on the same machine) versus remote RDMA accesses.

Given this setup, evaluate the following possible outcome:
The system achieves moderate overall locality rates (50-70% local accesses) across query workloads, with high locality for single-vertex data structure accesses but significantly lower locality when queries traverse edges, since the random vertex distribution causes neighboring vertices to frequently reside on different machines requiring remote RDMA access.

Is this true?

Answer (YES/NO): NO